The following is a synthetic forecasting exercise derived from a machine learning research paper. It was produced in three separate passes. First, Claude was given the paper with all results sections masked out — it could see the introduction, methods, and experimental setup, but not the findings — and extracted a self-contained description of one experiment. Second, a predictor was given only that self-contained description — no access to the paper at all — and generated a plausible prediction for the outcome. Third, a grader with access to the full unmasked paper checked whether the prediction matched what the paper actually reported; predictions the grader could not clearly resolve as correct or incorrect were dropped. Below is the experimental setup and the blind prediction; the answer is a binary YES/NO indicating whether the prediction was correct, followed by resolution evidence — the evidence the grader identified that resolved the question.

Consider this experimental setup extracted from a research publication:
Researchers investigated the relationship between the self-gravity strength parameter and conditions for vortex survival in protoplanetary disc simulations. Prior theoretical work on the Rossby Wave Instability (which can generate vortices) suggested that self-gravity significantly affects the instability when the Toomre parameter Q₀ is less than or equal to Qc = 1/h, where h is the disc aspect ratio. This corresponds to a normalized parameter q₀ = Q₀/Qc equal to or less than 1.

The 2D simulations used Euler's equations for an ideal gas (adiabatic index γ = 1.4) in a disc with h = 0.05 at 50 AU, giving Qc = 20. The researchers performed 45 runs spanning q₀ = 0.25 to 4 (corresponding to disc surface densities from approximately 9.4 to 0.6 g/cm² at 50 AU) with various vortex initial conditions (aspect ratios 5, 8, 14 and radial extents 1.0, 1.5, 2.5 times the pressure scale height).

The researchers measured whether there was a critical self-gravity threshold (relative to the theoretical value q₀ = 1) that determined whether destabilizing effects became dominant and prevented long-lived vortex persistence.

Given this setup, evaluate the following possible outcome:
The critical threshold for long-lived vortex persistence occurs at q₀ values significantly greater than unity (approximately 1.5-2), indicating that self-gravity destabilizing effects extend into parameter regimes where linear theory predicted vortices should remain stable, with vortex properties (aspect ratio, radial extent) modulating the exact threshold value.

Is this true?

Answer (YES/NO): NO